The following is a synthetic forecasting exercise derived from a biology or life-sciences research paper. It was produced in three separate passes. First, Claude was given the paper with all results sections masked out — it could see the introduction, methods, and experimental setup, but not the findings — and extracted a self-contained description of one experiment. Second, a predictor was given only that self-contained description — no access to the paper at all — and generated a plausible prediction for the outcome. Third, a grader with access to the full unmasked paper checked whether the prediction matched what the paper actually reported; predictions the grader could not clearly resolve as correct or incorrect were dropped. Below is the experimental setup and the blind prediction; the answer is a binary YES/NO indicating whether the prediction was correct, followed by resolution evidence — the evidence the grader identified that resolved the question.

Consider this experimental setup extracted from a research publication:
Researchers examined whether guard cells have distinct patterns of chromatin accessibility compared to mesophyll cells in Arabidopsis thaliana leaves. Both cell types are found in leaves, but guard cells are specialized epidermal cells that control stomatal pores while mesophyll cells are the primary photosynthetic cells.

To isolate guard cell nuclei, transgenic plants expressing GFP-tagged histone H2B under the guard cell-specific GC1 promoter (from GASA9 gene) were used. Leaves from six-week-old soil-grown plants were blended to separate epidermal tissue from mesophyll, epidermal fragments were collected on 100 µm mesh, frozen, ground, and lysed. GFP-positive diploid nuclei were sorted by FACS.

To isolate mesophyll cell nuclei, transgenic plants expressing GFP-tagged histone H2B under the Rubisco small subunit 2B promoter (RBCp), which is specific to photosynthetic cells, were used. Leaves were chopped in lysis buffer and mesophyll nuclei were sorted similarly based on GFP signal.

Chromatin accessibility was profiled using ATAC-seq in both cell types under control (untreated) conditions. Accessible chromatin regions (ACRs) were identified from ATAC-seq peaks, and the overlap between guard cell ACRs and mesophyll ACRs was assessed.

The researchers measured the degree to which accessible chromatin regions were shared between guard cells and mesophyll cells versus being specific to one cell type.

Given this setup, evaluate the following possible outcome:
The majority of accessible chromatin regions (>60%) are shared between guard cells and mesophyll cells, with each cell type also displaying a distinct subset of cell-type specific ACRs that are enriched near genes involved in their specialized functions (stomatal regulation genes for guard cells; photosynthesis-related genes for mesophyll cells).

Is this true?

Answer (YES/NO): NO